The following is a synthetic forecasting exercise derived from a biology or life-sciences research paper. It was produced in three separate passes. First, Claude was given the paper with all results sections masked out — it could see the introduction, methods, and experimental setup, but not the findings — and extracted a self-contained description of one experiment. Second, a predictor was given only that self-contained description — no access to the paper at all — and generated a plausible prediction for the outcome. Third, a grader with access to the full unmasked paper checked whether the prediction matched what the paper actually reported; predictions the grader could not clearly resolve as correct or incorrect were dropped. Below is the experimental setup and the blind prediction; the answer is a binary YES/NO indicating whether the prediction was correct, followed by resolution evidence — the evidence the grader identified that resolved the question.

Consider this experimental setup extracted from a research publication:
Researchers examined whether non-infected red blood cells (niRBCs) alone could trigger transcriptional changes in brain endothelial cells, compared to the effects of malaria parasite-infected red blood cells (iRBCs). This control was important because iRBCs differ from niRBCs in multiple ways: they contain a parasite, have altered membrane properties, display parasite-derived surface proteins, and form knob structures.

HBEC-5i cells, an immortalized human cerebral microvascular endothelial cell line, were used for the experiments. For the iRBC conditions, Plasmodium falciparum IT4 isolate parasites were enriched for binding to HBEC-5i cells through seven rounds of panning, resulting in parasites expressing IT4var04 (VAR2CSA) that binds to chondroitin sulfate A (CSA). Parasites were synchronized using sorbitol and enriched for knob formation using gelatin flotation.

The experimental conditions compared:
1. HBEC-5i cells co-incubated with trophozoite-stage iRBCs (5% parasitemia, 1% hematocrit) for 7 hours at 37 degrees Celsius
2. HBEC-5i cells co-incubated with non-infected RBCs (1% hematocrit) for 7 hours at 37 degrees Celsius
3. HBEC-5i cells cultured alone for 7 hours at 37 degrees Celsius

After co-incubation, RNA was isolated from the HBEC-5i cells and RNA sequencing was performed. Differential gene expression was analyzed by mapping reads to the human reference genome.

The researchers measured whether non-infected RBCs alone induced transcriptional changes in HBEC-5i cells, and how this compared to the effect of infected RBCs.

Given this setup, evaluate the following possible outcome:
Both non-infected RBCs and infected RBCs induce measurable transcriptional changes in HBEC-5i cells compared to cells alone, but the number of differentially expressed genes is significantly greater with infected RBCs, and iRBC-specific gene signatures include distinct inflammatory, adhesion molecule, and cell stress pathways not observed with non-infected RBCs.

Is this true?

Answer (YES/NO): YES